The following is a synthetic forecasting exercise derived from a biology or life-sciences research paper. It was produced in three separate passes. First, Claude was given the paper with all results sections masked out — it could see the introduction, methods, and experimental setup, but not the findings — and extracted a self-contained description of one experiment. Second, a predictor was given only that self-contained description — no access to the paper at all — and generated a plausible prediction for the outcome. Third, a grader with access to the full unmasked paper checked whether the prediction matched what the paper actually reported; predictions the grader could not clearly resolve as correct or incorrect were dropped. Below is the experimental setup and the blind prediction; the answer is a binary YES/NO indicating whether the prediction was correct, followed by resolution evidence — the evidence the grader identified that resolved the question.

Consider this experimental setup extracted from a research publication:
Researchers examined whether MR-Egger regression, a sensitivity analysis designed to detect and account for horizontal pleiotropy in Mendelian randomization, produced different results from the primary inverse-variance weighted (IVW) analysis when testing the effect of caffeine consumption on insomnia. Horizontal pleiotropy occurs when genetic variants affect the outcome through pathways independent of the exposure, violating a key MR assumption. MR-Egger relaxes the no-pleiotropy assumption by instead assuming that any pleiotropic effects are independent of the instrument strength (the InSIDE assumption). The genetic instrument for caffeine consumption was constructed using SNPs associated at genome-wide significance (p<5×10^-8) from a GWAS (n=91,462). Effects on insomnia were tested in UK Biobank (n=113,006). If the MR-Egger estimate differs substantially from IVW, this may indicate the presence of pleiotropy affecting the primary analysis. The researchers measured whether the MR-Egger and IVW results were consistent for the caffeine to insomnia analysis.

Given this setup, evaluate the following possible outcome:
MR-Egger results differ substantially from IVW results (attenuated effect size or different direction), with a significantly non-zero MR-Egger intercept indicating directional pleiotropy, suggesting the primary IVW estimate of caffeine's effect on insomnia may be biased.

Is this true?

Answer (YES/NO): NO